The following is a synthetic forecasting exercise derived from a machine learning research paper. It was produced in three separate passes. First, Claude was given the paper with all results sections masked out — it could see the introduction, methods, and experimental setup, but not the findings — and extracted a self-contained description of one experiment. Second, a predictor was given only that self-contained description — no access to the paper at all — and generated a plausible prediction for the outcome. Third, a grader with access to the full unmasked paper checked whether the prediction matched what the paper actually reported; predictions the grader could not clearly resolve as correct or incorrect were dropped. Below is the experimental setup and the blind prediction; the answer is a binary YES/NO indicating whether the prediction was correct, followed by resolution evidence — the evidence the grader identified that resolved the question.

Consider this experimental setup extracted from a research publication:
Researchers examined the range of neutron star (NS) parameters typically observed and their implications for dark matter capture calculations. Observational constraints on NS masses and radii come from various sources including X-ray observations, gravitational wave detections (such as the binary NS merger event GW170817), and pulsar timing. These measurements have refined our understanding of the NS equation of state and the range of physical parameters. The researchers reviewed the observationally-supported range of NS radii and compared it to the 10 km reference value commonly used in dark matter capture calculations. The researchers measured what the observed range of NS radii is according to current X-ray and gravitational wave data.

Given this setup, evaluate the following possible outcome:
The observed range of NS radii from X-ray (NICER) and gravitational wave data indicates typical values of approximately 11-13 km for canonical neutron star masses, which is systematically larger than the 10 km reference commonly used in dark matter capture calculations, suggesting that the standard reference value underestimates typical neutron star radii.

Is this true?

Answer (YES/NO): NO